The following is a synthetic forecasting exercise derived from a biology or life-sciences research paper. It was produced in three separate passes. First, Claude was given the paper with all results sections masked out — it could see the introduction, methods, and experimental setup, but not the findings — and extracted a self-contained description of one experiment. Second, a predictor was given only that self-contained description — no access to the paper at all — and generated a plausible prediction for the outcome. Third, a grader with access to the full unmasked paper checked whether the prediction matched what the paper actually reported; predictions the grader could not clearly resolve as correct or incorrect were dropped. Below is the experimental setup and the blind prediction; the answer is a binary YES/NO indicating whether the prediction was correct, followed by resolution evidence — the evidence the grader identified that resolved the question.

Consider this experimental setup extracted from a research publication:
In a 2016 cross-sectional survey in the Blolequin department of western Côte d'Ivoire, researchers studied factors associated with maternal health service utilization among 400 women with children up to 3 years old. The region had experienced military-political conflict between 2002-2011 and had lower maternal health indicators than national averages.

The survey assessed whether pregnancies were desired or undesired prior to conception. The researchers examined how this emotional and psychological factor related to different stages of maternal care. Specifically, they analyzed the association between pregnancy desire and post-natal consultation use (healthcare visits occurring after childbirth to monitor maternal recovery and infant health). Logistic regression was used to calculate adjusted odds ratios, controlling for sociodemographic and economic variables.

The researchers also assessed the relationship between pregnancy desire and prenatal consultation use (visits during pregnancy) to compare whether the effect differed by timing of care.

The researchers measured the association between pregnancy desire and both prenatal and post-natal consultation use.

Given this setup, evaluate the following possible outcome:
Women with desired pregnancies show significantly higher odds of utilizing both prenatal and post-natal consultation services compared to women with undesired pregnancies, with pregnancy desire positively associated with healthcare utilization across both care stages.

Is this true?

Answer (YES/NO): NO